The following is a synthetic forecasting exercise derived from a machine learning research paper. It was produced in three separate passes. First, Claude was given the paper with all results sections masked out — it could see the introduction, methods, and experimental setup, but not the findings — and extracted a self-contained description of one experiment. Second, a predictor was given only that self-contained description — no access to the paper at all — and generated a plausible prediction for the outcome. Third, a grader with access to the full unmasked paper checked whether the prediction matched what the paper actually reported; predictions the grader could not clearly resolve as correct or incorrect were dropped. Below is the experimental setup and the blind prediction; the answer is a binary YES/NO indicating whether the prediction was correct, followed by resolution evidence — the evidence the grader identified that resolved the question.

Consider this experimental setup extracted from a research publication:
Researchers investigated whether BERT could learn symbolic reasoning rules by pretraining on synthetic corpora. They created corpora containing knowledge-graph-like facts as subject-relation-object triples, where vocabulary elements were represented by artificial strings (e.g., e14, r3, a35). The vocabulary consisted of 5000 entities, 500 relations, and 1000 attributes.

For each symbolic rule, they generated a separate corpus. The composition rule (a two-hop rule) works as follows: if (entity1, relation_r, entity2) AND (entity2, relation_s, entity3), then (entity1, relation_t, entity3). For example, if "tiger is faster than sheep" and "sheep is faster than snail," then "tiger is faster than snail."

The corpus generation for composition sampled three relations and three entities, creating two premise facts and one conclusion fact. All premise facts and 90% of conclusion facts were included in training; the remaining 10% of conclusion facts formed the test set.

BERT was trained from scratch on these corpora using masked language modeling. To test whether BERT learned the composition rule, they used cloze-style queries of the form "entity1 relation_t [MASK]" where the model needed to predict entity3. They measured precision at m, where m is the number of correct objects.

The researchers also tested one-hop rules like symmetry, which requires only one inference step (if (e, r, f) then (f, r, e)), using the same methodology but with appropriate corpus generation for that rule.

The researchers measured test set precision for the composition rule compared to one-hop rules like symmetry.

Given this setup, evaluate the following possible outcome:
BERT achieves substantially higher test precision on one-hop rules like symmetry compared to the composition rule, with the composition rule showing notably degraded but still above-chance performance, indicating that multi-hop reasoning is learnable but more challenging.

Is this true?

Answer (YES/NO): NO